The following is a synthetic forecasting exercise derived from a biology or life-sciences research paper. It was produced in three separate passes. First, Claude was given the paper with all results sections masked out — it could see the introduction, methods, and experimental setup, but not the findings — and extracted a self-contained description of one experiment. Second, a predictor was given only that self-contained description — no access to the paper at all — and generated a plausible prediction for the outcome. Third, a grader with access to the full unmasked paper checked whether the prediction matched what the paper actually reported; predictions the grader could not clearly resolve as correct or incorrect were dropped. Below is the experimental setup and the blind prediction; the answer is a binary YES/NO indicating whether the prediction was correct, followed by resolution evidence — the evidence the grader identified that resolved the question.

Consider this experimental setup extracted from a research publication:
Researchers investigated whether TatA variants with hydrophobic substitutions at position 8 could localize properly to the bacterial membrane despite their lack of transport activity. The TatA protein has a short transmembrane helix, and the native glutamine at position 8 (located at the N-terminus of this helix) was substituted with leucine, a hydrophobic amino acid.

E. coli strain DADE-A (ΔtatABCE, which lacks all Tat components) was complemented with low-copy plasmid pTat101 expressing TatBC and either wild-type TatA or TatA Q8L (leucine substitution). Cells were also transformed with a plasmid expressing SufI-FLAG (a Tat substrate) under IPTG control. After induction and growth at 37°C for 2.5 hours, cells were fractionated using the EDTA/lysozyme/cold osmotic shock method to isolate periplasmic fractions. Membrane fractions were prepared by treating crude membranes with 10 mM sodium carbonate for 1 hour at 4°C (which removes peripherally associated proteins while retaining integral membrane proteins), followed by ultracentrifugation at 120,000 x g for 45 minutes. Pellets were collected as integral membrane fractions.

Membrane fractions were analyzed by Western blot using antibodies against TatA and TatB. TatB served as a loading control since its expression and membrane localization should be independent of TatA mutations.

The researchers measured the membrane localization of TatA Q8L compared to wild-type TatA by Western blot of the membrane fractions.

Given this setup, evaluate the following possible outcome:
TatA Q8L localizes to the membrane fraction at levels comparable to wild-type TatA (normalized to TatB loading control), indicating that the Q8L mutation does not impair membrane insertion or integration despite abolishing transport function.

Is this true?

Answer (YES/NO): YES